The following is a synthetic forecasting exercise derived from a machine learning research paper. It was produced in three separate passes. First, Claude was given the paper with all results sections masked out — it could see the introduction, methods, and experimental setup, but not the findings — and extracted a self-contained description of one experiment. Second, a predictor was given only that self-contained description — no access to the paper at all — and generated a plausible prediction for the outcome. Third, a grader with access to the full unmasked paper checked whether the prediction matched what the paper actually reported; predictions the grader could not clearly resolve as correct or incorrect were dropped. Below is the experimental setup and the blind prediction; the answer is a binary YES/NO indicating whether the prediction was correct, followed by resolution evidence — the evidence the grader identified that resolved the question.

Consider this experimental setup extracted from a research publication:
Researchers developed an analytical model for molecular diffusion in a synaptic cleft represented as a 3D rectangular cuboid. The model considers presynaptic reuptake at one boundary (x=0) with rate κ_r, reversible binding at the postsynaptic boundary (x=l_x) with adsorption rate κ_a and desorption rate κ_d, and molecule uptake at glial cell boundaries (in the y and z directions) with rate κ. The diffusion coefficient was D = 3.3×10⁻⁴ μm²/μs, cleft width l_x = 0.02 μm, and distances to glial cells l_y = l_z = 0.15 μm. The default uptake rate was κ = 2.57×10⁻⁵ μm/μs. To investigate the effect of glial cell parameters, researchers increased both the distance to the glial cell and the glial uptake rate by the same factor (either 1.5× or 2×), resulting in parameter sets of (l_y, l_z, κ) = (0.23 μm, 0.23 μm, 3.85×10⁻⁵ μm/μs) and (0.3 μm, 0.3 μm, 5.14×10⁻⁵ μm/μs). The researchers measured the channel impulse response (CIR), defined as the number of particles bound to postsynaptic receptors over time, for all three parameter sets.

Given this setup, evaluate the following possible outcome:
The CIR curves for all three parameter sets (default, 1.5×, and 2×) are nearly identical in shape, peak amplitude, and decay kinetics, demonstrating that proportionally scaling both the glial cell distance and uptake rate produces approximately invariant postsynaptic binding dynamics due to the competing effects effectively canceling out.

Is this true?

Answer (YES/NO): YES